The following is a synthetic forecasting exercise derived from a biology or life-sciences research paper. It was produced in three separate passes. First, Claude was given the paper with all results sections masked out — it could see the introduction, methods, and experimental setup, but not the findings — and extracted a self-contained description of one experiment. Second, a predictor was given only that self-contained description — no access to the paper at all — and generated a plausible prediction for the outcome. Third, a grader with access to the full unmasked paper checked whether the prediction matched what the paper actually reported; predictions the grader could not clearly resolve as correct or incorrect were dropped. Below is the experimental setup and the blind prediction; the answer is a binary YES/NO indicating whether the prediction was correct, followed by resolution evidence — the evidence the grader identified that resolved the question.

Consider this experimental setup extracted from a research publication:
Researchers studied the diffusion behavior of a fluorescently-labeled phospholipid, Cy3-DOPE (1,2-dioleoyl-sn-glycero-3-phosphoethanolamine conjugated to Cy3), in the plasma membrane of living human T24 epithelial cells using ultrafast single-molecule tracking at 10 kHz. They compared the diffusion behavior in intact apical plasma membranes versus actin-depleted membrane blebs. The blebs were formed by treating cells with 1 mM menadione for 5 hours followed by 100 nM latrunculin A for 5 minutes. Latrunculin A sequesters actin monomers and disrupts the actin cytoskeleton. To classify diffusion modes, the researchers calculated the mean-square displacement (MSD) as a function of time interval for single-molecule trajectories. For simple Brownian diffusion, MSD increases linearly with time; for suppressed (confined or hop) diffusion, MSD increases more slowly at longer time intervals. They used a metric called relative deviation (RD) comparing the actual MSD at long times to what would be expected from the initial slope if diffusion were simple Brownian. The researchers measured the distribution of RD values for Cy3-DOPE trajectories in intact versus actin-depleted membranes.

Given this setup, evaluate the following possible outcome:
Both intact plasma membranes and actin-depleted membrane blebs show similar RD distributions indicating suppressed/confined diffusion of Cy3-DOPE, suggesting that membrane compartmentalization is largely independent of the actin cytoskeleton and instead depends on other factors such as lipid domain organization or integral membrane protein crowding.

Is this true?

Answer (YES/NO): NO